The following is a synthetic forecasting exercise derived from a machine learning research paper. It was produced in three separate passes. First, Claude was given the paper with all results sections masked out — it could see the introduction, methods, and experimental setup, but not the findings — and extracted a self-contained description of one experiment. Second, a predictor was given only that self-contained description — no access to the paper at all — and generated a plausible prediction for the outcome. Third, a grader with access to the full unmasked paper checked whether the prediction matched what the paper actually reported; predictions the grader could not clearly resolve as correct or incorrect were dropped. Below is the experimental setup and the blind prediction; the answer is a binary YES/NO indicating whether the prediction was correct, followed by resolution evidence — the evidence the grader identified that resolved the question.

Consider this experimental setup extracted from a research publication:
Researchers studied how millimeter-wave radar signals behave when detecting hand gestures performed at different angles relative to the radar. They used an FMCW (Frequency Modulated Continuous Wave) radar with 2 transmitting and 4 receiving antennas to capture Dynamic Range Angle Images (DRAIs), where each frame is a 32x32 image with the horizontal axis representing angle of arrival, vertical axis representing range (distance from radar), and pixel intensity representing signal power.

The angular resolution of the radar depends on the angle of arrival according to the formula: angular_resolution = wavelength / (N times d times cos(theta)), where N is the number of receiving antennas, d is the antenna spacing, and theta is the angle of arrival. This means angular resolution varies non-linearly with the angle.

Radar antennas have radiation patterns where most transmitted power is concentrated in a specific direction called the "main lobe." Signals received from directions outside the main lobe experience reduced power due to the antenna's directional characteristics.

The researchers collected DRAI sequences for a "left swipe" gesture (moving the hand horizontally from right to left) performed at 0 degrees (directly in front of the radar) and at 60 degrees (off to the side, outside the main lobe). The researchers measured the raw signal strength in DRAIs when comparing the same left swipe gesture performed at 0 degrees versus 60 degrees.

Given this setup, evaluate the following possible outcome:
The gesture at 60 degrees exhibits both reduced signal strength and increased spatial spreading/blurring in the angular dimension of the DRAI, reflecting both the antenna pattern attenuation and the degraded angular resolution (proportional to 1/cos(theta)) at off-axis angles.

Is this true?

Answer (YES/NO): NO